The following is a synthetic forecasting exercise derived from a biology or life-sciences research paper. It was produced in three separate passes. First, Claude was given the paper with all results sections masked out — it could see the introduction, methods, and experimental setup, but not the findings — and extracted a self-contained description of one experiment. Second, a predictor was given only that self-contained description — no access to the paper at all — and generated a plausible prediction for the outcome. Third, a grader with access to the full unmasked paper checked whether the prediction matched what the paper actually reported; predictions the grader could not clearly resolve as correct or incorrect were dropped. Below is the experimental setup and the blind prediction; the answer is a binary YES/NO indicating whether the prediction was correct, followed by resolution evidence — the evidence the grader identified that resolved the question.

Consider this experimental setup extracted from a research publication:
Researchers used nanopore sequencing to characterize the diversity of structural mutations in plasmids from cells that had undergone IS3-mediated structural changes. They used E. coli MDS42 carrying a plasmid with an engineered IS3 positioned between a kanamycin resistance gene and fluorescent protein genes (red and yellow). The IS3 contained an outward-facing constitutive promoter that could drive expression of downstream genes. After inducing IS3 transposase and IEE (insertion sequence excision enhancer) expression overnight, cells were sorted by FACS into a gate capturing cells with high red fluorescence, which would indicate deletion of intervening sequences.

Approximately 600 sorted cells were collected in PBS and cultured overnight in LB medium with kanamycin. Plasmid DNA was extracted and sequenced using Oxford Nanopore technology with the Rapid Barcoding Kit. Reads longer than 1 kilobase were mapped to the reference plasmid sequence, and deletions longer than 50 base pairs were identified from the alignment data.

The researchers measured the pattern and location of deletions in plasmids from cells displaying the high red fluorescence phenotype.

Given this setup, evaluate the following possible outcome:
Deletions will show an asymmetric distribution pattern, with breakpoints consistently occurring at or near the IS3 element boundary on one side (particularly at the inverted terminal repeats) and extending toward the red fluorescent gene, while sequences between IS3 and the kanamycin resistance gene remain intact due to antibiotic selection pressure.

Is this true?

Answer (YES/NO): NO